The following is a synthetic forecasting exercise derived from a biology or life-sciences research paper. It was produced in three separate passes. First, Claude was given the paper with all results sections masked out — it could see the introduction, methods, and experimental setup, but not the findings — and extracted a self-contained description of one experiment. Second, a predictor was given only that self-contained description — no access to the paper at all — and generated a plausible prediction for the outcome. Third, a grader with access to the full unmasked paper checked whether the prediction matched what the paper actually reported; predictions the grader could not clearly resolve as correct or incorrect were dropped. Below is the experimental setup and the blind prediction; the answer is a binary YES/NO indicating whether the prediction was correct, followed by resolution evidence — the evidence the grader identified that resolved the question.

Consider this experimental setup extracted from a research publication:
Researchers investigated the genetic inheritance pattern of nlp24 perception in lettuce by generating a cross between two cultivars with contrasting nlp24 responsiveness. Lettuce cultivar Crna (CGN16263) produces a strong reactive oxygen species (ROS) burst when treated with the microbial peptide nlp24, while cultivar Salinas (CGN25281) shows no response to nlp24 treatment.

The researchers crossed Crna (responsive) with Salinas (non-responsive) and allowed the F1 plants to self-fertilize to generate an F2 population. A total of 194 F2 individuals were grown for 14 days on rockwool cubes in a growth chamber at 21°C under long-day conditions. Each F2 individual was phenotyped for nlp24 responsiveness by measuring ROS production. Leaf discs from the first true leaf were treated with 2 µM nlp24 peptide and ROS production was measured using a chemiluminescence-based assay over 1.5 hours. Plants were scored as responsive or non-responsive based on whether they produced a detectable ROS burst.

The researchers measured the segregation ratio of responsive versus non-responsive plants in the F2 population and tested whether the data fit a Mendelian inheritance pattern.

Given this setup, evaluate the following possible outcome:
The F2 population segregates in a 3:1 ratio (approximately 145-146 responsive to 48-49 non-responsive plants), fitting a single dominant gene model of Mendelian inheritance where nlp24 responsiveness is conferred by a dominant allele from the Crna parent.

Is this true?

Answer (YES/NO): YES